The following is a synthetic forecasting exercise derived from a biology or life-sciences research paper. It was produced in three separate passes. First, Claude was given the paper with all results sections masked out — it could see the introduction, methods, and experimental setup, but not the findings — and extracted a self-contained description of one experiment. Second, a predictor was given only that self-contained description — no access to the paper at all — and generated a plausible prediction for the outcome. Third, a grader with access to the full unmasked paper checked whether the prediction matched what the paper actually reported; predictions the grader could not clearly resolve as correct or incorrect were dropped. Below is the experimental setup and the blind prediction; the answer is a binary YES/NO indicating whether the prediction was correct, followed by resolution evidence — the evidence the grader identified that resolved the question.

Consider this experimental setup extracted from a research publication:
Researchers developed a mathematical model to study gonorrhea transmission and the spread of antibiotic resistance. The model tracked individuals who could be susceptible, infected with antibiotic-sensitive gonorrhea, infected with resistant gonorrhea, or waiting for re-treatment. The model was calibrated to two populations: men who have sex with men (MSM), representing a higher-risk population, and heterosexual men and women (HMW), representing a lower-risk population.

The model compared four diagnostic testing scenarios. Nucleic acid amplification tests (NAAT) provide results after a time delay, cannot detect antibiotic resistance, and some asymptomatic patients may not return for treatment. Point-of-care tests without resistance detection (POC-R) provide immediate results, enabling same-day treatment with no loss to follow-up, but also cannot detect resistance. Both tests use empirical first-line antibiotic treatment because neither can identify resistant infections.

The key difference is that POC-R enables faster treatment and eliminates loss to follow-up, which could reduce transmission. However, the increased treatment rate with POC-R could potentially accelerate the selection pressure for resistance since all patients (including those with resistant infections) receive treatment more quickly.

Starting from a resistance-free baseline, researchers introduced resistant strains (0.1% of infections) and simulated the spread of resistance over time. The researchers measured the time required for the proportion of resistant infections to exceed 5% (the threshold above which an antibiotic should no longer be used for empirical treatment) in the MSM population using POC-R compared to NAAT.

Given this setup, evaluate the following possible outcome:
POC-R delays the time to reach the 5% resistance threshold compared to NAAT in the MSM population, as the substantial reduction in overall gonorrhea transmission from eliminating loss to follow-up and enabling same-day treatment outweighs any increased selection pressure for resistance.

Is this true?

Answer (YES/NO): NO